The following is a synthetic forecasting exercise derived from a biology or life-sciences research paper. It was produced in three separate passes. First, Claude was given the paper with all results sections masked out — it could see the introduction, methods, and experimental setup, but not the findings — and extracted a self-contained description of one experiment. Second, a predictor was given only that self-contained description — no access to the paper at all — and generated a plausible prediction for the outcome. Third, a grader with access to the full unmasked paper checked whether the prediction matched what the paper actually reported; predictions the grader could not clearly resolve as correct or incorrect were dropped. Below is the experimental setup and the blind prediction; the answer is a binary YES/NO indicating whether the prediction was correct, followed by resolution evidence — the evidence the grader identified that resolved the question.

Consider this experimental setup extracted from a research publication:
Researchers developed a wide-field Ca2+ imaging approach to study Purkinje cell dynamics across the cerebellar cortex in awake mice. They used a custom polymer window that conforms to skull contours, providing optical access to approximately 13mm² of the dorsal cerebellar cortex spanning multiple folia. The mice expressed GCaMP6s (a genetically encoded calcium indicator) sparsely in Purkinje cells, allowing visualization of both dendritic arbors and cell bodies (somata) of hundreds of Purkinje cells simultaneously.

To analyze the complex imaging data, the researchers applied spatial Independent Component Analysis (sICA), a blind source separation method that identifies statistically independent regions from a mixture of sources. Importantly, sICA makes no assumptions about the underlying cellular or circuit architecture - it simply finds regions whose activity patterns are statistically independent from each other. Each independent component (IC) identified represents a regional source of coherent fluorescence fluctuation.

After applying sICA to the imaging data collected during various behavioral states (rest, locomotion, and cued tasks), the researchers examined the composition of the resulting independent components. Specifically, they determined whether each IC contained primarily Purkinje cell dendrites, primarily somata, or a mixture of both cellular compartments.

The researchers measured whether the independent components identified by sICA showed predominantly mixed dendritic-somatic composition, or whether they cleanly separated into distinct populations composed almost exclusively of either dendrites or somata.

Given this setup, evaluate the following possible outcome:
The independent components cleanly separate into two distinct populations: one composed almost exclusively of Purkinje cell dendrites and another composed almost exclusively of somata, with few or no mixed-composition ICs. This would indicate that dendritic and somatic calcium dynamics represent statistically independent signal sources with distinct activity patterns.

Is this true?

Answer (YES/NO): YES